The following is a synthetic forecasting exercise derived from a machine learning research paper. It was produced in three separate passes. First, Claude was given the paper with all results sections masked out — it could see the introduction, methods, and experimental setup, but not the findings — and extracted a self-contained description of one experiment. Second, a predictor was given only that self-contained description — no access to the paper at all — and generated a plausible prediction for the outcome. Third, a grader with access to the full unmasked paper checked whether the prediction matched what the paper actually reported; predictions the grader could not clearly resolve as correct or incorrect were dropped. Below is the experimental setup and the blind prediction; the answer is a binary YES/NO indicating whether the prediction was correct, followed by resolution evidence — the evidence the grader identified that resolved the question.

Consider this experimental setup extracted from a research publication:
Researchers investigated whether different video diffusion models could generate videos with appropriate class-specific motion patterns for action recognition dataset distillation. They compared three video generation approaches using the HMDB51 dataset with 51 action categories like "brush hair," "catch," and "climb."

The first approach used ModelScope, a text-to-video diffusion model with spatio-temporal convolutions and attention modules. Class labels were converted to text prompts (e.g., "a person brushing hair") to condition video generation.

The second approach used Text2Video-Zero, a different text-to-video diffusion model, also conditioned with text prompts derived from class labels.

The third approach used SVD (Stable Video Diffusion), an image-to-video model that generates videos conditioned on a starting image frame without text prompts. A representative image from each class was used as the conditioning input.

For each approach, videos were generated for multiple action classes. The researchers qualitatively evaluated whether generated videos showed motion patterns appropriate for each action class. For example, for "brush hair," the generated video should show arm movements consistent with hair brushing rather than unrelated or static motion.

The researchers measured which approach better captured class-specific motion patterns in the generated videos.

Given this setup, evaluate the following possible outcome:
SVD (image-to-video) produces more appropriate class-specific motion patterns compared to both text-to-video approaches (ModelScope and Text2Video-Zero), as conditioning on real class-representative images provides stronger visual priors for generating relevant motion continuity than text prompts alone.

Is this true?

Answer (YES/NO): NO